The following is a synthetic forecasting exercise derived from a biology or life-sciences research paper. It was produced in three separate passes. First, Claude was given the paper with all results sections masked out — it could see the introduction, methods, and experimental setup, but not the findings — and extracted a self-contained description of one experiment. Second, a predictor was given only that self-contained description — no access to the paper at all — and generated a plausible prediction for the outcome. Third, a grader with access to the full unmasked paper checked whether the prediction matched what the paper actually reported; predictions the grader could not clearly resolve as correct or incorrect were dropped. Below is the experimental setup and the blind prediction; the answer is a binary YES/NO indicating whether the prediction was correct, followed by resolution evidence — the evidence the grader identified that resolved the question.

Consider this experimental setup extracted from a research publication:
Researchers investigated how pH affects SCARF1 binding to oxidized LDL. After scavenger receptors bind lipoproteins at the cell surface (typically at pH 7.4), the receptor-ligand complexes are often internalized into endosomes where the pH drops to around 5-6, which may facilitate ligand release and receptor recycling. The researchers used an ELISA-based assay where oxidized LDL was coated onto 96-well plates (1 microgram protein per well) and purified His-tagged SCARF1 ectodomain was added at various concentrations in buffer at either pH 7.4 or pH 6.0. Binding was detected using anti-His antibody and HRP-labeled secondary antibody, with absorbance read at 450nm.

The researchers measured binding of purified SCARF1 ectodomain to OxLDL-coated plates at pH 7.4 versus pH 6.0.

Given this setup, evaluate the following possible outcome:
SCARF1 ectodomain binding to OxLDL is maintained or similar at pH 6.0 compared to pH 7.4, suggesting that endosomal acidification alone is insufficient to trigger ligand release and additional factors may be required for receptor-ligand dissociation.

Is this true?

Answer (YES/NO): YES